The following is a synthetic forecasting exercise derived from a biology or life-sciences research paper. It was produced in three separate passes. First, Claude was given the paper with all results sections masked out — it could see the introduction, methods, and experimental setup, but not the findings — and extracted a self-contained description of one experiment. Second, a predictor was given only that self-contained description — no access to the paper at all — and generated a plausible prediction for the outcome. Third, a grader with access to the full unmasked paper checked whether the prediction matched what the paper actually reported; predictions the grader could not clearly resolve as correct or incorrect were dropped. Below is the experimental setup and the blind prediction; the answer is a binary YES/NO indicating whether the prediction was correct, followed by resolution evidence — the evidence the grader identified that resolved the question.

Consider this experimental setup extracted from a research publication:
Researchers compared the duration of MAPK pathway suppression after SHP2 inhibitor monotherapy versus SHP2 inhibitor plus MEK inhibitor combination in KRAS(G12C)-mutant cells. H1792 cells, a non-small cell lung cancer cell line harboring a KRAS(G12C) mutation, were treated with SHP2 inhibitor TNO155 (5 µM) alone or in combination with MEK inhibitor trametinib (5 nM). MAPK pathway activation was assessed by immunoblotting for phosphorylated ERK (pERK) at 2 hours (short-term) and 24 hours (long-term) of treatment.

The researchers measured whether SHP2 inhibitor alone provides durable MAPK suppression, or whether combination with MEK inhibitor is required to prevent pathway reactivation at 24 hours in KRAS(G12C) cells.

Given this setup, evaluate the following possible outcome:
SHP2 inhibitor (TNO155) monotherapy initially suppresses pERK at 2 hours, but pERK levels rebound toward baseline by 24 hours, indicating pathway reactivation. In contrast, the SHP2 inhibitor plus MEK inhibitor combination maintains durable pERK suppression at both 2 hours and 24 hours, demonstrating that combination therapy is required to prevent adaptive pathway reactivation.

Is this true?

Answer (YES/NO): YES